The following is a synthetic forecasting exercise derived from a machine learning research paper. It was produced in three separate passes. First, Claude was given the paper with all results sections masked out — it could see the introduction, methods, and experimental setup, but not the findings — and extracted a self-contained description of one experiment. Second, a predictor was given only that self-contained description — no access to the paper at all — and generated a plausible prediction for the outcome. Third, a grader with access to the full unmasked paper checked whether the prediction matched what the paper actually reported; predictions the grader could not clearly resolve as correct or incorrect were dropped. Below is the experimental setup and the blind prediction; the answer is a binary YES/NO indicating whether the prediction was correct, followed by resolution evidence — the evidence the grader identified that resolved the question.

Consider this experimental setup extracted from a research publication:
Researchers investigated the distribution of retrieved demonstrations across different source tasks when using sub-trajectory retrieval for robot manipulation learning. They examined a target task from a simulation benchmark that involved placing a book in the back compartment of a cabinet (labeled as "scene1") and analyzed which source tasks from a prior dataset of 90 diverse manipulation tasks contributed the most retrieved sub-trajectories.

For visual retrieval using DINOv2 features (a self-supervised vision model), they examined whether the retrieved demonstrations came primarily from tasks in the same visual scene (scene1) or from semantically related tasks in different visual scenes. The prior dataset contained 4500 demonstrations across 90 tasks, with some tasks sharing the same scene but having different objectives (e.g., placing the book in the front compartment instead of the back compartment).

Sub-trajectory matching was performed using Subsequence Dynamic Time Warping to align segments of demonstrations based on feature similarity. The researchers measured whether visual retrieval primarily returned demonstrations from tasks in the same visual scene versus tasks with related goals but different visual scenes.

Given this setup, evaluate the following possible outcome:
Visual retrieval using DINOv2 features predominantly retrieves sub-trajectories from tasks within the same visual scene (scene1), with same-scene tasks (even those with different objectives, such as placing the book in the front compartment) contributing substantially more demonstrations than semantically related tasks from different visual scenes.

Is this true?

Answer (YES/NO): YES